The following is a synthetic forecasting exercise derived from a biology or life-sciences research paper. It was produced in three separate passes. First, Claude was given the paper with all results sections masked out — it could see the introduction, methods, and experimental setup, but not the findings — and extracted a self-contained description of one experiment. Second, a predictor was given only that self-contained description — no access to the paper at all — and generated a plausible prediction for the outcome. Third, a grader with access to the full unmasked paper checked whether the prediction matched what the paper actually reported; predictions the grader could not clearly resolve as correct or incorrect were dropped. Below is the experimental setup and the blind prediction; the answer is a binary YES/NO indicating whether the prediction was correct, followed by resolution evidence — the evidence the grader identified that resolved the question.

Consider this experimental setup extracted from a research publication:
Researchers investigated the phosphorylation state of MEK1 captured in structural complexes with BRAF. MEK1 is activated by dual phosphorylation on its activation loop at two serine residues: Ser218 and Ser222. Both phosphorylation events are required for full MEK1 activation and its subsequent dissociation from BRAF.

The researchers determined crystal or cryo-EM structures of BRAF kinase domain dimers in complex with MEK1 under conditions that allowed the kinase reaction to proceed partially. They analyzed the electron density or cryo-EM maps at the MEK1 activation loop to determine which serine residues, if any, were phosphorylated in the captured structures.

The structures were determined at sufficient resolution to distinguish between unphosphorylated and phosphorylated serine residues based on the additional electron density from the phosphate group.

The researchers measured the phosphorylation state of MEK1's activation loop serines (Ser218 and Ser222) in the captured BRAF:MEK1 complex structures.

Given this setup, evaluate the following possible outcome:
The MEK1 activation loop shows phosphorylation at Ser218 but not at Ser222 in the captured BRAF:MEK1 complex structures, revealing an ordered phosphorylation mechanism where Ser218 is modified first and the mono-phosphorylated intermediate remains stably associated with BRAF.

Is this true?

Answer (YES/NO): NO